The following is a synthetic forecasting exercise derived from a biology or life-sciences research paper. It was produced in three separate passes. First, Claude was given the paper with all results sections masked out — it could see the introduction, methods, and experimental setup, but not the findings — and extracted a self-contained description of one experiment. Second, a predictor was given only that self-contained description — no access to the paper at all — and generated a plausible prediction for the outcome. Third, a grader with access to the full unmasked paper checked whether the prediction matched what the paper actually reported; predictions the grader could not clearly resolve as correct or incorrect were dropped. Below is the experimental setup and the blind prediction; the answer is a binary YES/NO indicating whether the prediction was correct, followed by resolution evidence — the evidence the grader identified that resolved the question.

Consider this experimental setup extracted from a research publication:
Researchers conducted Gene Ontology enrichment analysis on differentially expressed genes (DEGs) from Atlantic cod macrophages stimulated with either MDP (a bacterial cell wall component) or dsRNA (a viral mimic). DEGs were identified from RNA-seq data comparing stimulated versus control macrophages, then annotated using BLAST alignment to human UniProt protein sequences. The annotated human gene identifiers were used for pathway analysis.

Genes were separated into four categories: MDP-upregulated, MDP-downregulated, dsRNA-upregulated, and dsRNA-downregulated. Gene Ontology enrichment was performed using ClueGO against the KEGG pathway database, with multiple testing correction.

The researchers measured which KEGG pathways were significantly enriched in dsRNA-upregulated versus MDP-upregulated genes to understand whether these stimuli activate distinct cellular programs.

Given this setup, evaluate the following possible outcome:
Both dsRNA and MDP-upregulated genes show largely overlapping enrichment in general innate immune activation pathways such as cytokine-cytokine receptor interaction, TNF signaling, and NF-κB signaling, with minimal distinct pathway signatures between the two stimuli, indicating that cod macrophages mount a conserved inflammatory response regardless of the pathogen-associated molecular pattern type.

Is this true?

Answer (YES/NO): NO